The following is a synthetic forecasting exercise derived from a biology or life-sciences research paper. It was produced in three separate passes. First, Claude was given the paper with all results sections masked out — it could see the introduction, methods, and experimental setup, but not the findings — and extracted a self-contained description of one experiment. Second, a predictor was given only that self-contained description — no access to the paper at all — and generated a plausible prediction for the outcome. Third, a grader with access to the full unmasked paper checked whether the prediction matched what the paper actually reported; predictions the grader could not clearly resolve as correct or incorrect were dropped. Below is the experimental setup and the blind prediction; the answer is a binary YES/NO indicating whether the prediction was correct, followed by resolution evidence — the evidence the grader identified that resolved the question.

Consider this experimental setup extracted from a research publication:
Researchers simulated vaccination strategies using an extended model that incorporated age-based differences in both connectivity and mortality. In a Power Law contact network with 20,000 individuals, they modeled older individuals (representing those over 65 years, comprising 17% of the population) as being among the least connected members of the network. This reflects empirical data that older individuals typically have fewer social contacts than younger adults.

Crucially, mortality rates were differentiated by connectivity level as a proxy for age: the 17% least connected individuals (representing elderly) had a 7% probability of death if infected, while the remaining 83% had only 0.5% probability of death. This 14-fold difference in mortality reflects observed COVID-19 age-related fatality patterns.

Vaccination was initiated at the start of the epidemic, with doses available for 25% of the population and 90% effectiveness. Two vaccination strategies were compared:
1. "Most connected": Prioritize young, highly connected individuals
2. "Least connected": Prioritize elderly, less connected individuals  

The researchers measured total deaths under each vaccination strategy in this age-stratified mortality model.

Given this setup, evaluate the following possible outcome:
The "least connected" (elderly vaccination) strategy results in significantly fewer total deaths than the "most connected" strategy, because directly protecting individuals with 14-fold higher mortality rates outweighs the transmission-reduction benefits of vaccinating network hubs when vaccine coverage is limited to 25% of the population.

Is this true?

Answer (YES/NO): NO